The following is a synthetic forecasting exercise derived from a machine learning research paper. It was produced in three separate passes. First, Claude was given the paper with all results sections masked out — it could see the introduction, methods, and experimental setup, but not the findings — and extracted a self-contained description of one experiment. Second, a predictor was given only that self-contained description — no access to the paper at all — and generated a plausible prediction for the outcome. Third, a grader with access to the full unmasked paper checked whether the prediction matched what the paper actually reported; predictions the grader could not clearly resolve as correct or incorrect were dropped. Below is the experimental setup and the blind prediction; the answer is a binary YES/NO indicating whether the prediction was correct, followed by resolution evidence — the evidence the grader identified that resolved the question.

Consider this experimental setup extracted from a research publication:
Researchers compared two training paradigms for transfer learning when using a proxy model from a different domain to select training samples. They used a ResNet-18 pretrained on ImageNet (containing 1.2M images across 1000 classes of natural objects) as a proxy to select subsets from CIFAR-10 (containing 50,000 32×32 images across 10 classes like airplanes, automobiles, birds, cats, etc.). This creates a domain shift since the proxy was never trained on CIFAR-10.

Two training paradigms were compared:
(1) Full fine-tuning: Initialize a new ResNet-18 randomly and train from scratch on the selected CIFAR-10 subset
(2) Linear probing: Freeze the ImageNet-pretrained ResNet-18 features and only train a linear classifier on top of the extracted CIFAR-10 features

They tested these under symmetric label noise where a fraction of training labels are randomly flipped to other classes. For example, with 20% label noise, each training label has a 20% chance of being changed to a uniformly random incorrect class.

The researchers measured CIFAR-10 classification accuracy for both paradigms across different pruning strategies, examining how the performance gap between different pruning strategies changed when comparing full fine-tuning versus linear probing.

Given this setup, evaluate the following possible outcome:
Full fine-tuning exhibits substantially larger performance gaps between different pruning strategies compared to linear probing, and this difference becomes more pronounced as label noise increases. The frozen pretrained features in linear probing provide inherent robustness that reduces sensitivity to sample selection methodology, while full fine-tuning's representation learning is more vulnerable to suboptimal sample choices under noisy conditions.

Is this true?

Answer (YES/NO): NO